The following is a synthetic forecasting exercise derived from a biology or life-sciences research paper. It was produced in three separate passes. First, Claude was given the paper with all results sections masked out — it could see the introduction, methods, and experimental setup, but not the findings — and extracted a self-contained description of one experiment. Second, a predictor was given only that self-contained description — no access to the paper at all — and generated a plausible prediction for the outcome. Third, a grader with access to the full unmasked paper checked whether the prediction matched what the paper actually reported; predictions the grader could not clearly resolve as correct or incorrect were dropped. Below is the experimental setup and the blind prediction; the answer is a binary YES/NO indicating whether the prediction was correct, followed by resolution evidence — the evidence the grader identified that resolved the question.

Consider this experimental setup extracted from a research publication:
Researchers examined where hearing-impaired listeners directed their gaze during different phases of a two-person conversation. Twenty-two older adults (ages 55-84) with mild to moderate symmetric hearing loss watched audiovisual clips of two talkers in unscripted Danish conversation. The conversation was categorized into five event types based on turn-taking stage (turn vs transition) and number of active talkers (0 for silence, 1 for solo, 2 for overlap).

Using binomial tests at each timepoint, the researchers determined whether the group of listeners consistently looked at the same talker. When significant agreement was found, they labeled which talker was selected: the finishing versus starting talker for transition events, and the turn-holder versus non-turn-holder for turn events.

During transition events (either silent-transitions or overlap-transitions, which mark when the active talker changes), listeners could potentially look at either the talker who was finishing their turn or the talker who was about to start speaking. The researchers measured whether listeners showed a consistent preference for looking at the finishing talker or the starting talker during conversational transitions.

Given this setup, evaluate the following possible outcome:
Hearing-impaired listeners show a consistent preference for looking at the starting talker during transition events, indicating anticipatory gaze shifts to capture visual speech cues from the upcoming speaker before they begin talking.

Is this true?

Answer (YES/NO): NO